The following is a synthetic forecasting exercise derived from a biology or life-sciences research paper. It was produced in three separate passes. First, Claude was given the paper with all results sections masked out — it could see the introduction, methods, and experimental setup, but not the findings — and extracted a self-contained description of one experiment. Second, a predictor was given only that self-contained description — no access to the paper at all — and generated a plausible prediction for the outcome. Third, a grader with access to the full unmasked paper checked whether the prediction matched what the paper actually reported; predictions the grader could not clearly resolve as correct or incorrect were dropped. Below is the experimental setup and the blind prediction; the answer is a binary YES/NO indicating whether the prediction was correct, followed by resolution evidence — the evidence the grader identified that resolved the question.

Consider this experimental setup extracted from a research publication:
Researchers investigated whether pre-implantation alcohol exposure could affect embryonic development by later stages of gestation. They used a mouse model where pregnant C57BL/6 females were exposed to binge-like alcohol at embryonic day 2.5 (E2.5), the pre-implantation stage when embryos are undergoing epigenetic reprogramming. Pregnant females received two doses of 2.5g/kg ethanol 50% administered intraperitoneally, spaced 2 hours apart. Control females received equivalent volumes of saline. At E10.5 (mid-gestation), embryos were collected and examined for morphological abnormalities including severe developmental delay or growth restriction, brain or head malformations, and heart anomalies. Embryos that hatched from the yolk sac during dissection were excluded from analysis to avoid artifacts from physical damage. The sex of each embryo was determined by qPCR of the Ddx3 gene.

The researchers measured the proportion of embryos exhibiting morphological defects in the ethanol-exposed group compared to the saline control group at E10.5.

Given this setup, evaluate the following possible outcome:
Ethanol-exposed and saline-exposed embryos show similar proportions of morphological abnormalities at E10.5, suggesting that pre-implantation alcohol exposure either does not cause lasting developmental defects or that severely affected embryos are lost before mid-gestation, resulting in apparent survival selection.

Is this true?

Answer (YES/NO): NO